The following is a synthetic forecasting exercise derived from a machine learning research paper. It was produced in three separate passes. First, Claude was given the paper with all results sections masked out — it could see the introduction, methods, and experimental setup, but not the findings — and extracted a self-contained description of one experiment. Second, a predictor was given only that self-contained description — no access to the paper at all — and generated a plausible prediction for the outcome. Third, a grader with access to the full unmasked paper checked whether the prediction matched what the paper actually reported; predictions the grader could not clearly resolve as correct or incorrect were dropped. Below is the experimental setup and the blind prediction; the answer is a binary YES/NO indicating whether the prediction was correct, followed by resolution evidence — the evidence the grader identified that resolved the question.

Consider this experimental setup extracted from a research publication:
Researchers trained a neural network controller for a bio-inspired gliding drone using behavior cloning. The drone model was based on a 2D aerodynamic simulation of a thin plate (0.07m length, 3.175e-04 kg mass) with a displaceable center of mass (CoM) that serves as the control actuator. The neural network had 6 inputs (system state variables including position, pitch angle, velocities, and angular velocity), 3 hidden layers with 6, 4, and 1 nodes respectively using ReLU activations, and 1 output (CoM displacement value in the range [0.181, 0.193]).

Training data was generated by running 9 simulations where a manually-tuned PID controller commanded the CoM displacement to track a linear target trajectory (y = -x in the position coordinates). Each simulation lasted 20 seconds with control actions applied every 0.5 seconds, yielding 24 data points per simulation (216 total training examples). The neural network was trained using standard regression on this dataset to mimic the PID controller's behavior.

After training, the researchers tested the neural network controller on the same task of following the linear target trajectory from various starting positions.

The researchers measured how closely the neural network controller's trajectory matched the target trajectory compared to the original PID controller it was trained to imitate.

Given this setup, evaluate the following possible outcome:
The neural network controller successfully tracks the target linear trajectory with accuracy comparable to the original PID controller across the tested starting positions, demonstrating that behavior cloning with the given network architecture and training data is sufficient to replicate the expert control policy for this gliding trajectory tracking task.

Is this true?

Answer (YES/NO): NO